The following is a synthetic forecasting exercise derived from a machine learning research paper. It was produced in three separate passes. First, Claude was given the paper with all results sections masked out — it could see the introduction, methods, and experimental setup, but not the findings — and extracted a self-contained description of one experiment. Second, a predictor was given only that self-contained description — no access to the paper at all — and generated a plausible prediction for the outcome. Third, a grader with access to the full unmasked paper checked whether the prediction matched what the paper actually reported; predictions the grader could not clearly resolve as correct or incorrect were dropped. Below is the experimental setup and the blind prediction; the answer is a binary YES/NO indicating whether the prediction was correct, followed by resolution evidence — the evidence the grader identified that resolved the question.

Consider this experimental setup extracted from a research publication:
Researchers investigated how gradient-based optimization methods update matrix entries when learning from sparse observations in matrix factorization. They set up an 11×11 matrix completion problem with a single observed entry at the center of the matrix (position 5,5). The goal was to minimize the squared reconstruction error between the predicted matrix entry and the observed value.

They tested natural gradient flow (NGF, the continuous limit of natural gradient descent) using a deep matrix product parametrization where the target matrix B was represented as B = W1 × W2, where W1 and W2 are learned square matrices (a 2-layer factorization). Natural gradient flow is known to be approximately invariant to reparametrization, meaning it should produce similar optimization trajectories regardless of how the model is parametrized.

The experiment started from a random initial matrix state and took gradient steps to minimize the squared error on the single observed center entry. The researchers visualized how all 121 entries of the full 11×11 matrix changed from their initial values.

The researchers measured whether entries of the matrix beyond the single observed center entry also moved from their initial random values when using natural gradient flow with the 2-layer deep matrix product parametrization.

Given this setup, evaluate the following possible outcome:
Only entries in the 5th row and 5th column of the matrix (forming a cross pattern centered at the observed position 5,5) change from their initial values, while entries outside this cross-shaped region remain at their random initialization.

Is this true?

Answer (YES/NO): NO